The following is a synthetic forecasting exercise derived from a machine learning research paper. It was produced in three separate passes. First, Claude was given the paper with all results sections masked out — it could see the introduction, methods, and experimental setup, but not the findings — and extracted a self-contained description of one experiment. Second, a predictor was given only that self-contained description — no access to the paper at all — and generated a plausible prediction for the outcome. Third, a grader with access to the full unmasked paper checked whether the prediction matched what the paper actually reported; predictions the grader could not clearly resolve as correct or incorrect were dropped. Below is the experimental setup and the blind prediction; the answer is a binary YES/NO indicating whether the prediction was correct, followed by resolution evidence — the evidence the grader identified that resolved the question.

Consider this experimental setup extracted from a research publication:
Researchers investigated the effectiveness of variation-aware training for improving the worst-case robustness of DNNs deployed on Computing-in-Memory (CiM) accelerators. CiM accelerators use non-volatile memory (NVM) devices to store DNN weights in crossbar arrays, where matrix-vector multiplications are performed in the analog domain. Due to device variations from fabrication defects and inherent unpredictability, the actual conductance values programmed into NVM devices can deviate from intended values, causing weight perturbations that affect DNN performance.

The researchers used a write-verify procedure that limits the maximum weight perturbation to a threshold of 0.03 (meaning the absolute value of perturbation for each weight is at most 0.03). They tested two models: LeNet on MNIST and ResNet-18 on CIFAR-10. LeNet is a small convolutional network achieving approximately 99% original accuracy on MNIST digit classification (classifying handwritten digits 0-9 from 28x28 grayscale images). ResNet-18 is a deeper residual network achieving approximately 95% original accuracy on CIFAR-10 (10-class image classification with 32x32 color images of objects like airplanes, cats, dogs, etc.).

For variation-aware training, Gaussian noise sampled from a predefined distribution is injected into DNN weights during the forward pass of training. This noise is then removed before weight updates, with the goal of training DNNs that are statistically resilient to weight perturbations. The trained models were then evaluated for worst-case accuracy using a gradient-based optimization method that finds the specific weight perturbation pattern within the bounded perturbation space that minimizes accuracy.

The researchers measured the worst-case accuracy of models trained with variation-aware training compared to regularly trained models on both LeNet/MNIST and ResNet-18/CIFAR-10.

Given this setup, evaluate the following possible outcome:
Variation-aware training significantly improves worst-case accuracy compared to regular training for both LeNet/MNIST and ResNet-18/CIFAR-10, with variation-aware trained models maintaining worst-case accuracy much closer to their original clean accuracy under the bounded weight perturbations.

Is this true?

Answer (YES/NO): NO